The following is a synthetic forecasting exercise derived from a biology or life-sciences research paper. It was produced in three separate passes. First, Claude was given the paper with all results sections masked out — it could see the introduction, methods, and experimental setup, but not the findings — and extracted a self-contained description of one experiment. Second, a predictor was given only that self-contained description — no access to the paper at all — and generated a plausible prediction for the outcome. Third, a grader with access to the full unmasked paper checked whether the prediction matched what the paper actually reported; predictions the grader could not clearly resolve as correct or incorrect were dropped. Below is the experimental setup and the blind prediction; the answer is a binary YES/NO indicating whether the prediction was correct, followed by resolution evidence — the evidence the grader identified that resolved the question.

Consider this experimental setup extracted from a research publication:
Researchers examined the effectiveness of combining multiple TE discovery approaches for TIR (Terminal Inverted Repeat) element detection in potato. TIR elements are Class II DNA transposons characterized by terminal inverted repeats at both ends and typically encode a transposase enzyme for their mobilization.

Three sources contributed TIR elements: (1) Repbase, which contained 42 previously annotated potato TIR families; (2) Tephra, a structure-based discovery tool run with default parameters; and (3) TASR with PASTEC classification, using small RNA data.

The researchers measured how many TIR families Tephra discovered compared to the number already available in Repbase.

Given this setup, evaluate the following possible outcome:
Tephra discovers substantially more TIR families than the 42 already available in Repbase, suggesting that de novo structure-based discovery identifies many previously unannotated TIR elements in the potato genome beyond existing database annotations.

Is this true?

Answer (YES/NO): YES